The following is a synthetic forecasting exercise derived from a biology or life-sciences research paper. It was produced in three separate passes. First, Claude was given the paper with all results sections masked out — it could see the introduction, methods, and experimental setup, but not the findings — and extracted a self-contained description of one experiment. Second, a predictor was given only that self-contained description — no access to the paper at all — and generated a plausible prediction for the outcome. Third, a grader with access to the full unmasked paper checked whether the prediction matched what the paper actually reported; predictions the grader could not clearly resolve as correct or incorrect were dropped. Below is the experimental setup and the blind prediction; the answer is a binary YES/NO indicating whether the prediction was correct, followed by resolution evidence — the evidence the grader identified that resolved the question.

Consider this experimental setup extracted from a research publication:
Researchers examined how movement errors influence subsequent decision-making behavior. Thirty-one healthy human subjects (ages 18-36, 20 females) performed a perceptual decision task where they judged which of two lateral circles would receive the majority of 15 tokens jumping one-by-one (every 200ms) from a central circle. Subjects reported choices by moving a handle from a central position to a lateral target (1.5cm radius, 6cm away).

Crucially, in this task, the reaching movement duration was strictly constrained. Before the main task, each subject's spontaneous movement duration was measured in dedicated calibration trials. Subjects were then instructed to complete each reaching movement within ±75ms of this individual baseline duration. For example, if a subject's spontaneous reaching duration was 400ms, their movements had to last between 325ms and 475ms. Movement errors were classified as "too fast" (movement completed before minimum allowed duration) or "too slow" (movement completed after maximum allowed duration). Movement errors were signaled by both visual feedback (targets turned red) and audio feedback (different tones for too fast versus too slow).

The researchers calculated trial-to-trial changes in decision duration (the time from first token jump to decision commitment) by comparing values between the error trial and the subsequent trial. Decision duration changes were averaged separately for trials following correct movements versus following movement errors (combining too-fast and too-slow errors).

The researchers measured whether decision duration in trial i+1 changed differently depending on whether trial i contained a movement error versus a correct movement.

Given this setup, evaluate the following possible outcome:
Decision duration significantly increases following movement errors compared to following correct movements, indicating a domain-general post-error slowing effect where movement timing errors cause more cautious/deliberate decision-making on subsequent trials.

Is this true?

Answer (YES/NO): NO